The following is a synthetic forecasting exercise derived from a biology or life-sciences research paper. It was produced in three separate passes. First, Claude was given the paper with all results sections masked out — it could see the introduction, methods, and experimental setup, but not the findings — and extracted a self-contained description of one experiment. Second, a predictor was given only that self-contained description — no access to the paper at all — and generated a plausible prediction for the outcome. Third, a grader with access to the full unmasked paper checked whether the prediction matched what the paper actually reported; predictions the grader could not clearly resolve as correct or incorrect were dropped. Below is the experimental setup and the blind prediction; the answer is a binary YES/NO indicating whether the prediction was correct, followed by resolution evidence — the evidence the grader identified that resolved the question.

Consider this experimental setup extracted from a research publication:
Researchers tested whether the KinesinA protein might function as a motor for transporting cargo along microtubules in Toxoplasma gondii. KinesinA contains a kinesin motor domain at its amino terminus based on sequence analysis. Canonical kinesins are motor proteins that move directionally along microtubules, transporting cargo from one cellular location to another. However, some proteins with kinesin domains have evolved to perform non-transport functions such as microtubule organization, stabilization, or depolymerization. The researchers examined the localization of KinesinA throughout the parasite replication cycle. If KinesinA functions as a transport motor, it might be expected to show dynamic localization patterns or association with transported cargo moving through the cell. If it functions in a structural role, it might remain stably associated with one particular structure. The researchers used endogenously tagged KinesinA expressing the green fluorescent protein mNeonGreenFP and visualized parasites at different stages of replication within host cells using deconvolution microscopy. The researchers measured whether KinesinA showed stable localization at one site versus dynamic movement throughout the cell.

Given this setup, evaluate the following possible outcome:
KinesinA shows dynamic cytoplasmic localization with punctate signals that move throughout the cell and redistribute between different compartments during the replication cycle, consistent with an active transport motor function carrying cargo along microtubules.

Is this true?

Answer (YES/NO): NO